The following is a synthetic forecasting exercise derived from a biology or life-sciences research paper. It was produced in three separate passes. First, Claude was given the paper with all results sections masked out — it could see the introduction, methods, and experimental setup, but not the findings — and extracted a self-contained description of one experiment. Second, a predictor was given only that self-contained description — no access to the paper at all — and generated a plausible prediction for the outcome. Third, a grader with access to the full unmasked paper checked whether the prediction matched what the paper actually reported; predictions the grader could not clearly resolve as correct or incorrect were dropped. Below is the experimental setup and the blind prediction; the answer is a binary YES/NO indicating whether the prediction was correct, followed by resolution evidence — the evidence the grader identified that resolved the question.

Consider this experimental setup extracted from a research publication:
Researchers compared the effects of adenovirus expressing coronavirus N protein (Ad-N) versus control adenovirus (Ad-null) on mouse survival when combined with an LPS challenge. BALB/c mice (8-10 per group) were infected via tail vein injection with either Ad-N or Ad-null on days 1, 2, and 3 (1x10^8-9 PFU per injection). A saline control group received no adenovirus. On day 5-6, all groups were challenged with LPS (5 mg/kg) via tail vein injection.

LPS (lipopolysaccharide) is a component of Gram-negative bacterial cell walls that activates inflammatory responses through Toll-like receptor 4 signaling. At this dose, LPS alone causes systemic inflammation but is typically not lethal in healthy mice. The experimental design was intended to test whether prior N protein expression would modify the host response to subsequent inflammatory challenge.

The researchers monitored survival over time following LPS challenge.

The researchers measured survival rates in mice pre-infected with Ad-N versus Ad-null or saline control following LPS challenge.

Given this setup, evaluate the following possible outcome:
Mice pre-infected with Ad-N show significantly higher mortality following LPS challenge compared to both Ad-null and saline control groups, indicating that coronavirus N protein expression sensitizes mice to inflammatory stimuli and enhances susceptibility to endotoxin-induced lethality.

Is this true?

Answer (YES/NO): YES